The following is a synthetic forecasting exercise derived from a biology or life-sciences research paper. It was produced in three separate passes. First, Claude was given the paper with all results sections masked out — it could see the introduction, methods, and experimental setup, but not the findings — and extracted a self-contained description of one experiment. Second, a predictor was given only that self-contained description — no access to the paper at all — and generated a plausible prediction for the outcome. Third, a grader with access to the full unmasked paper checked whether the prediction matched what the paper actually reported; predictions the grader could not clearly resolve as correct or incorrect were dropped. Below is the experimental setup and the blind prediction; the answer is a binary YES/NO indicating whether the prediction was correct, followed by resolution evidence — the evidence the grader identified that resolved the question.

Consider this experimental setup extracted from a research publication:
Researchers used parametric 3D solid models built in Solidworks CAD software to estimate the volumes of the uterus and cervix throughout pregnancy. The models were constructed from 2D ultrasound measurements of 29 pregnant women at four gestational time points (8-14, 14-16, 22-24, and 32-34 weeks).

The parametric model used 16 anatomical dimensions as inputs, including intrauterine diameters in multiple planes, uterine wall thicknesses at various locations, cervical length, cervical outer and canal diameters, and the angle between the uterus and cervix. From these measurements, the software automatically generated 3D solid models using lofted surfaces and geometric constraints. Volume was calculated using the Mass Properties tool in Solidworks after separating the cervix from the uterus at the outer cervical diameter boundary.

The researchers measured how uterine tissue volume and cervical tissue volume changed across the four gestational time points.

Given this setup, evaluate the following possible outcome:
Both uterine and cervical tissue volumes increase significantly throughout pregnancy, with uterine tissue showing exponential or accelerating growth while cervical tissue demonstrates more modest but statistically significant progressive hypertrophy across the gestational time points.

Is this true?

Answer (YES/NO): NO